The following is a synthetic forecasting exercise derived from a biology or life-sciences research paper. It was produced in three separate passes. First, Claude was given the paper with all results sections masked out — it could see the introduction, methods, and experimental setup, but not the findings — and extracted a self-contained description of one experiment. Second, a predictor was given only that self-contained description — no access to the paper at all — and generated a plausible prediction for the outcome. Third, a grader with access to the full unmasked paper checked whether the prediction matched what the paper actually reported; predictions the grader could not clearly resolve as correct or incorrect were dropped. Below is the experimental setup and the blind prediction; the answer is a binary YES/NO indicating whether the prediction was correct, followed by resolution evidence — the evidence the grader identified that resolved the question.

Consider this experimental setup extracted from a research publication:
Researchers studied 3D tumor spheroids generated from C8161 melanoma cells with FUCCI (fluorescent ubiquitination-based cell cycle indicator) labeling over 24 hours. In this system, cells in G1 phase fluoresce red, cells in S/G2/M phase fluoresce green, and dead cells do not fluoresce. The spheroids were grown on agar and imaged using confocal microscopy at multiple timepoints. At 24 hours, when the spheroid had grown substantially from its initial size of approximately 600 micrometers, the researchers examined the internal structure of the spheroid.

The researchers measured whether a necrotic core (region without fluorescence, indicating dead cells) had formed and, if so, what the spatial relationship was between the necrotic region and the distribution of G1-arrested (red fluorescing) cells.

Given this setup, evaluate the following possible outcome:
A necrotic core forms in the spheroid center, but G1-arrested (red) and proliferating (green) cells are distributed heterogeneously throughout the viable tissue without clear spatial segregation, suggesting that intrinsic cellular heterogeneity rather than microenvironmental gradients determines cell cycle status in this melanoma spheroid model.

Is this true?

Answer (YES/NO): NO